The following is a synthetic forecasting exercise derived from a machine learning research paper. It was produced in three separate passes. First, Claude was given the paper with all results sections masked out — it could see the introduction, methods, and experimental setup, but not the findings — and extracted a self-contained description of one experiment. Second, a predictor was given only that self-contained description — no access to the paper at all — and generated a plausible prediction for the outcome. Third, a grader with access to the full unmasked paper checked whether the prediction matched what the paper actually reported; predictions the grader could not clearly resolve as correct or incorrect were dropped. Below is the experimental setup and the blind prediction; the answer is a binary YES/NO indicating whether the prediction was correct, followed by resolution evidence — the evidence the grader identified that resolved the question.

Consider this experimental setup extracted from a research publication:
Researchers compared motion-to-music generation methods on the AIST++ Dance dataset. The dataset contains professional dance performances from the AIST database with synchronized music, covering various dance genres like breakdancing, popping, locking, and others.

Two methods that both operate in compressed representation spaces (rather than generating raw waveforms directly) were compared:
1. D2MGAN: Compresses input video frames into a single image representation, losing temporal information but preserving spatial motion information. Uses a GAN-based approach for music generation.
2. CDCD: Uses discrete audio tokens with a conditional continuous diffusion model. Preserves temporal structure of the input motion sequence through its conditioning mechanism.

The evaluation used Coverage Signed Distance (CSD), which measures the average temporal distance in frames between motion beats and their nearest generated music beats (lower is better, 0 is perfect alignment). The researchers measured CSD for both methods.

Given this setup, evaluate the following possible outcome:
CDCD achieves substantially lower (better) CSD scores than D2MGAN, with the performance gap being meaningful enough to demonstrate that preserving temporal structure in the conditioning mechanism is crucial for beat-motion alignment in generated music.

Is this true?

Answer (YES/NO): NO